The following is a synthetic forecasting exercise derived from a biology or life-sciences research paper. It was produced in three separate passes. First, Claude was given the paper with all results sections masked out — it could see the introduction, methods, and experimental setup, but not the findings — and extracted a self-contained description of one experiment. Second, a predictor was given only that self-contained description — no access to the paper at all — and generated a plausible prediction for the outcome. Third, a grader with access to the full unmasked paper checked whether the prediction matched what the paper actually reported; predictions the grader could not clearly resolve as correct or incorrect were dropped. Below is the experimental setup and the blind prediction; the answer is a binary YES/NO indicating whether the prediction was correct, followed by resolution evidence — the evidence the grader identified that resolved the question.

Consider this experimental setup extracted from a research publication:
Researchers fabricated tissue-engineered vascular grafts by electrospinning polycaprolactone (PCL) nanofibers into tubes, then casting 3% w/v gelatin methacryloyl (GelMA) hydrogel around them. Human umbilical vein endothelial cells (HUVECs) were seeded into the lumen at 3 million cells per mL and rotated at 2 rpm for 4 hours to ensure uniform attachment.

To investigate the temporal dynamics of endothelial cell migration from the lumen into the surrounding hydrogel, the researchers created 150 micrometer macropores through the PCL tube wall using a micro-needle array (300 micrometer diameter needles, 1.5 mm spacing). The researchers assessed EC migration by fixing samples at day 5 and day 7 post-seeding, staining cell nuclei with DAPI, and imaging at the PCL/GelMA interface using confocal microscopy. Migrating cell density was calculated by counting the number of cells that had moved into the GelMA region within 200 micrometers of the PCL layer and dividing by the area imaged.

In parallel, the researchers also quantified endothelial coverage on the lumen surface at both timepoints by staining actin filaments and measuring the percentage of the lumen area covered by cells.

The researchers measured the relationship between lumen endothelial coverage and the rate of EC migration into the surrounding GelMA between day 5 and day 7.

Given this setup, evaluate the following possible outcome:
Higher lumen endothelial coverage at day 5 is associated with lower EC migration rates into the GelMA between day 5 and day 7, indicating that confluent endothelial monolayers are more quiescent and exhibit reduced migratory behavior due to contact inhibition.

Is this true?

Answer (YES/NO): NO